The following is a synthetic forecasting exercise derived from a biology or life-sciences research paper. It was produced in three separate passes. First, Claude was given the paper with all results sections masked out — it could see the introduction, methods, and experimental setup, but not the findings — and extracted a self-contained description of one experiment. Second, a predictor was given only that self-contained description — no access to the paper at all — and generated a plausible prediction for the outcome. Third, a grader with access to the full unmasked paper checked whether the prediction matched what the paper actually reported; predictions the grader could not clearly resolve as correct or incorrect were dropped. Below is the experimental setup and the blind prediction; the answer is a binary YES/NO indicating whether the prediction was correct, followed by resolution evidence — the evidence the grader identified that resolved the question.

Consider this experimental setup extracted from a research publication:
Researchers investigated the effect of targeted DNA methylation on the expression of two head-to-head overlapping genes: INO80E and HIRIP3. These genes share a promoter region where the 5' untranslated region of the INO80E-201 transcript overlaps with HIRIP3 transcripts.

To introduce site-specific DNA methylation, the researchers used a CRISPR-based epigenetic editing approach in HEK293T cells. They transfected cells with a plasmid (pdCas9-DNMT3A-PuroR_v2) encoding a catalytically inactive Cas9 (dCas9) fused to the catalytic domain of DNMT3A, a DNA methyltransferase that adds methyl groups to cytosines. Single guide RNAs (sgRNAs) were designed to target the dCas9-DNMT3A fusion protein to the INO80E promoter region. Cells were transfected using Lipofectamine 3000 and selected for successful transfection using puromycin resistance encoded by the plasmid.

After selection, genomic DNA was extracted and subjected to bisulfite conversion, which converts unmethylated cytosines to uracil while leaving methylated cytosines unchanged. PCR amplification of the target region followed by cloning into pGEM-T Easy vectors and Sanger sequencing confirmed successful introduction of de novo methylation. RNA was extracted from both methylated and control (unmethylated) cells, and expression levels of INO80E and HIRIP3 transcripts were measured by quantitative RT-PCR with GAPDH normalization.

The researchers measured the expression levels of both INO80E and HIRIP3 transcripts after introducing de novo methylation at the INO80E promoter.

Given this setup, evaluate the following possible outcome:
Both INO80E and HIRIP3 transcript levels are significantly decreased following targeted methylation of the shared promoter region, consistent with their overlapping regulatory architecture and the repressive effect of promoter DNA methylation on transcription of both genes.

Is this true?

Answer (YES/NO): YES